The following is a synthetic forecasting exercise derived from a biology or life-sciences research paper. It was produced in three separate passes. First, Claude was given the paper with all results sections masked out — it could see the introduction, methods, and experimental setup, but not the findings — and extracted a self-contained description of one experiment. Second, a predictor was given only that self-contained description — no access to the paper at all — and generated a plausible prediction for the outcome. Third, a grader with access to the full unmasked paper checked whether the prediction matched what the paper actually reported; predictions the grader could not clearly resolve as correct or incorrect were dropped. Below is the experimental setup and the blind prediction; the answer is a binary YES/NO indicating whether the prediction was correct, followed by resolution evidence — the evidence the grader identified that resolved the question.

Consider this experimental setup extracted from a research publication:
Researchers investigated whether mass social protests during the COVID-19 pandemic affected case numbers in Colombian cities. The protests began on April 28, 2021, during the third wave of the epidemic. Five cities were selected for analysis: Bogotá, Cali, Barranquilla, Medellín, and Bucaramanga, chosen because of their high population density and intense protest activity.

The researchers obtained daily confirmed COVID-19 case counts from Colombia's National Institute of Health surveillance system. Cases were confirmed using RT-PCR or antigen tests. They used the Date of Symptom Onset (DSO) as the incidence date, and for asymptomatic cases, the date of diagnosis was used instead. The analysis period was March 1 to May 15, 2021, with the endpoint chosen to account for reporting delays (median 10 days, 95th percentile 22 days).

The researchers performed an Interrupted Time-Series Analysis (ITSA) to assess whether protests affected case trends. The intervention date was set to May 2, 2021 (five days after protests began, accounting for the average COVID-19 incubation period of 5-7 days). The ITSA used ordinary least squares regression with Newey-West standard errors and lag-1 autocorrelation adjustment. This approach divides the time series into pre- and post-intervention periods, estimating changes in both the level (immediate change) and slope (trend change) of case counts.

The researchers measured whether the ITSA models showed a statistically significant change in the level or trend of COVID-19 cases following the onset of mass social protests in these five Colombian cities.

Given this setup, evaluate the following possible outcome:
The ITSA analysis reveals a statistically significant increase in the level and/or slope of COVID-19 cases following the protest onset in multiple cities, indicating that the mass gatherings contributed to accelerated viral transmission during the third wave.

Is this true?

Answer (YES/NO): NO